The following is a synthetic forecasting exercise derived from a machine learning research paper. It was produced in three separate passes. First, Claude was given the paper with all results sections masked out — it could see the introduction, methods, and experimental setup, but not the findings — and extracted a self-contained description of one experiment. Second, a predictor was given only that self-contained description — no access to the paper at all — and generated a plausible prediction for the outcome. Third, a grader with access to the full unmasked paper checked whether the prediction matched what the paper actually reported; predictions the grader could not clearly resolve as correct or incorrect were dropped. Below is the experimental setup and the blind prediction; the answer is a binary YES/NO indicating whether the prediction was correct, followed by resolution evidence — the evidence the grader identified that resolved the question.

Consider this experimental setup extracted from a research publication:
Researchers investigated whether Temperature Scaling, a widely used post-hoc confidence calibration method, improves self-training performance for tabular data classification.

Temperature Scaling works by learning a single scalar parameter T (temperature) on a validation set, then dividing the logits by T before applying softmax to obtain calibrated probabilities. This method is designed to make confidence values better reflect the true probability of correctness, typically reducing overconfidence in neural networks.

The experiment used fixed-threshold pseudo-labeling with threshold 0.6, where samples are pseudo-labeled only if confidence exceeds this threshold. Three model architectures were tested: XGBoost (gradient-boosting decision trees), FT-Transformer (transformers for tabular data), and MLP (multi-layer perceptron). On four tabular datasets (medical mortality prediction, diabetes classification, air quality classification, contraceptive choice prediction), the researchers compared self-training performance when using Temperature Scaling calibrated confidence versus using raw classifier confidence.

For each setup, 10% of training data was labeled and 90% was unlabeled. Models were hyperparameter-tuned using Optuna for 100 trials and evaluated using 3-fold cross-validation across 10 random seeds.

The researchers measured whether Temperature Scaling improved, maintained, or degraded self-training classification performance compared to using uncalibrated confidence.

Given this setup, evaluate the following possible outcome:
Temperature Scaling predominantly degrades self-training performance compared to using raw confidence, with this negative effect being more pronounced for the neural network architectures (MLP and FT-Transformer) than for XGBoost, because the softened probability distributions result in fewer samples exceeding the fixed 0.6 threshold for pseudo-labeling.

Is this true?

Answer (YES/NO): NO